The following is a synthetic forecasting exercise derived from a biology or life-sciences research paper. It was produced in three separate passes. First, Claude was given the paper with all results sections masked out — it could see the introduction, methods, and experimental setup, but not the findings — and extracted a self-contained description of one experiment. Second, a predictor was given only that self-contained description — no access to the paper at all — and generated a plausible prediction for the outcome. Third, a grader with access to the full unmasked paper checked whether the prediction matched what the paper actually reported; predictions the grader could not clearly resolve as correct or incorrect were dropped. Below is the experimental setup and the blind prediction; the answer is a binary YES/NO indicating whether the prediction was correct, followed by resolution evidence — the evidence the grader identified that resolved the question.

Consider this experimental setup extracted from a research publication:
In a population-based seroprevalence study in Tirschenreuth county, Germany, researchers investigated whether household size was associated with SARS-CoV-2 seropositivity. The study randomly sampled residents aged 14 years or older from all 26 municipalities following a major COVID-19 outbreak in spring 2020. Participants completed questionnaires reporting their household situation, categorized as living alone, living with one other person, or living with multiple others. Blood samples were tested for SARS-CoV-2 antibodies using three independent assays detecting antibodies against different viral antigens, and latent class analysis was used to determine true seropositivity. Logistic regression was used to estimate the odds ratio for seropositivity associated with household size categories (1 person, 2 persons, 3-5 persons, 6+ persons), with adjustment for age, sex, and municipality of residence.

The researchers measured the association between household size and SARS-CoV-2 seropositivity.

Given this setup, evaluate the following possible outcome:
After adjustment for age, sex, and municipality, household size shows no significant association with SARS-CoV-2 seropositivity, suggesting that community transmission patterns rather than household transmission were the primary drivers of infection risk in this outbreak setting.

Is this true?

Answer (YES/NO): YES